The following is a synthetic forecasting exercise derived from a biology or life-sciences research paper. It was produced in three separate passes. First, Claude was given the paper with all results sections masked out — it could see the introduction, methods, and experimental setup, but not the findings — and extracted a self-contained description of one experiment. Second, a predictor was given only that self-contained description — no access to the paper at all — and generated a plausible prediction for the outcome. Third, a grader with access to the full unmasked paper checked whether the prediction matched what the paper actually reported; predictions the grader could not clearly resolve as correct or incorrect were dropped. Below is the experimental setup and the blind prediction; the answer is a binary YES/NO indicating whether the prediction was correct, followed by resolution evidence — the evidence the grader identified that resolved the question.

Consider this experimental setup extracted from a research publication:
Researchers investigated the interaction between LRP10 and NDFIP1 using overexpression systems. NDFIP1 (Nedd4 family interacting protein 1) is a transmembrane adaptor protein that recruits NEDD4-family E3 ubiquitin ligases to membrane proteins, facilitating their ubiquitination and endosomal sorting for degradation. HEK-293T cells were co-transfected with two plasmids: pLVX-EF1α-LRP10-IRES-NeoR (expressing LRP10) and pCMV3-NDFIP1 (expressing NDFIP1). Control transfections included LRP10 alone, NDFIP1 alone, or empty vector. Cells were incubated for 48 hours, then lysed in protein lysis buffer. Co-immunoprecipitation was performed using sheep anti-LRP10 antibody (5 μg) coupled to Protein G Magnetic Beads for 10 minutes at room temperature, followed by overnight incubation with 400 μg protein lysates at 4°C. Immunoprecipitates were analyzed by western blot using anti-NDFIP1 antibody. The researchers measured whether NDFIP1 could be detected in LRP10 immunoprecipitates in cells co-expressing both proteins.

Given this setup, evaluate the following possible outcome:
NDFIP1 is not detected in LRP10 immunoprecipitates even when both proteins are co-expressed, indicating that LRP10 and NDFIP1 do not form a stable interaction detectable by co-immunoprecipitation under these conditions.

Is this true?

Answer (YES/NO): NO